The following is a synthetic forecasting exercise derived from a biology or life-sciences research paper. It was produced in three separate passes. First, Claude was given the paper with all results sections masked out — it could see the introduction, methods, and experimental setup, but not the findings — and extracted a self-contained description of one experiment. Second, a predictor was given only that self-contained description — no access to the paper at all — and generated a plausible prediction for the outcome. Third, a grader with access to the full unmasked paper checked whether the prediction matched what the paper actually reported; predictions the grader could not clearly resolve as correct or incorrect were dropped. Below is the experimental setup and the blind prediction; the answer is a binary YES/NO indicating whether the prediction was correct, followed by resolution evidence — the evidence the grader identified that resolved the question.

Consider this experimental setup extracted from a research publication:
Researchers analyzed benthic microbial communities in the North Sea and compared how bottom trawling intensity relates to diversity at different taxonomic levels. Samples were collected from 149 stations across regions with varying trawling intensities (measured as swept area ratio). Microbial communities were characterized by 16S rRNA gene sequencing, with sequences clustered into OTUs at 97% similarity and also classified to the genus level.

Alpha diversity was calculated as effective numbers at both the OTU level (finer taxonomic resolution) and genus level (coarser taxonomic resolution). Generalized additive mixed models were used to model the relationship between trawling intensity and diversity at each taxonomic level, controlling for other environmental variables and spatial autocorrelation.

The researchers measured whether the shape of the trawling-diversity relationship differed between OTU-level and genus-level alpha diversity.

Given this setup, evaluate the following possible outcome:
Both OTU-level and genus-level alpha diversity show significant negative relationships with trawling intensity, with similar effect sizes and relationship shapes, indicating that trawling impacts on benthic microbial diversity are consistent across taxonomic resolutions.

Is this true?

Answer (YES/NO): NO